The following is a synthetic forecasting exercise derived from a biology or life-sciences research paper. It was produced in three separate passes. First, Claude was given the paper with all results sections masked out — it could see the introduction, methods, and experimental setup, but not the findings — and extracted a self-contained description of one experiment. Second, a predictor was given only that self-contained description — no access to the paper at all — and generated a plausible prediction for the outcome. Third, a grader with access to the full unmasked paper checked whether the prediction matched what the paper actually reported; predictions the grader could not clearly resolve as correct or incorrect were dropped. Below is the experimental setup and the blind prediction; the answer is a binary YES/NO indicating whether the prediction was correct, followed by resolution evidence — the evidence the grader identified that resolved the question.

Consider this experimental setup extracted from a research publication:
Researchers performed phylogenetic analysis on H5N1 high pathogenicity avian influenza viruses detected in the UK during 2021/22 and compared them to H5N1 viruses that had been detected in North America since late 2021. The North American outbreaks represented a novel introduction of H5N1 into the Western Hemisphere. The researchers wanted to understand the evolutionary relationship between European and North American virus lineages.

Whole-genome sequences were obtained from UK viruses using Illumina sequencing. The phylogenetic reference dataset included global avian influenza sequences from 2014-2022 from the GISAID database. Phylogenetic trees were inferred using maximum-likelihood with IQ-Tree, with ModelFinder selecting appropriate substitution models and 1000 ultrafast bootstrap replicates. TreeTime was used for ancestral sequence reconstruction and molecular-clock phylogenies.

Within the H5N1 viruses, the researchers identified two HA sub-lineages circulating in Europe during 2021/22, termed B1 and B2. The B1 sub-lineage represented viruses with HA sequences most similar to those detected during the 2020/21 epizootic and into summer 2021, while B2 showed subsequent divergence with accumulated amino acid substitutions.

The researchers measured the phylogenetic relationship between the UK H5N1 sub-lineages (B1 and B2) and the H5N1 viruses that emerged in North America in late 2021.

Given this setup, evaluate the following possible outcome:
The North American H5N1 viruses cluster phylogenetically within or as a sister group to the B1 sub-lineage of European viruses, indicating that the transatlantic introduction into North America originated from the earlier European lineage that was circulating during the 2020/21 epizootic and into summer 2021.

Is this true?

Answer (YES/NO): YES